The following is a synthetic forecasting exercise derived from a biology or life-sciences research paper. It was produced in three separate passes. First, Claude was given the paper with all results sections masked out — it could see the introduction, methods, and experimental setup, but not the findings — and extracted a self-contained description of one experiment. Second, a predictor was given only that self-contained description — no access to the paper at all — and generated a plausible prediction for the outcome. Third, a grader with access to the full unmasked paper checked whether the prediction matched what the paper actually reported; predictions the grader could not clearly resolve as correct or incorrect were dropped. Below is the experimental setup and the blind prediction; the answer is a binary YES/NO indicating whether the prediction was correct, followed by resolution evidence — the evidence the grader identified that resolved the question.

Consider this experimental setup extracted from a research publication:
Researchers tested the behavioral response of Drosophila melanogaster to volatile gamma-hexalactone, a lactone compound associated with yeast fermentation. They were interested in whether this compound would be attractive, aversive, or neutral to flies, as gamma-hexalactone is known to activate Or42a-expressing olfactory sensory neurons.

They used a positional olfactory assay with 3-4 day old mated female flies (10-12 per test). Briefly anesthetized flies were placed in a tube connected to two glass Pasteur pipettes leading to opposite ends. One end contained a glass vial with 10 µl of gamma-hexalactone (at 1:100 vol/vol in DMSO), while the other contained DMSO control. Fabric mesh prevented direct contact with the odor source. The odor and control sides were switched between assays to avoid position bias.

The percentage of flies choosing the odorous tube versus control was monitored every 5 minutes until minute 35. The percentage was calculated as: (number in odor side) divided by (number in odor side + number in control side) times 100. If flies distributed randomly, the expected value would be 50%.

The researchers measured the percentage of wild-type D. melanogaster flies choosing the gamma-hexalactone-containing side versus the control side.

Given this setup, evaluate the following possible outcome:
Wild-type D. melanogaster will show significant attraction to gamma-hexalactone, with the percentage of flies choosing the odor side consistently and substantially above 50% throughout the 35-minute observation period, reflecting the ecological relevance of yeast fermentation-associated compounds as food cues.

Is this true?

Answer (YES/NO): NO